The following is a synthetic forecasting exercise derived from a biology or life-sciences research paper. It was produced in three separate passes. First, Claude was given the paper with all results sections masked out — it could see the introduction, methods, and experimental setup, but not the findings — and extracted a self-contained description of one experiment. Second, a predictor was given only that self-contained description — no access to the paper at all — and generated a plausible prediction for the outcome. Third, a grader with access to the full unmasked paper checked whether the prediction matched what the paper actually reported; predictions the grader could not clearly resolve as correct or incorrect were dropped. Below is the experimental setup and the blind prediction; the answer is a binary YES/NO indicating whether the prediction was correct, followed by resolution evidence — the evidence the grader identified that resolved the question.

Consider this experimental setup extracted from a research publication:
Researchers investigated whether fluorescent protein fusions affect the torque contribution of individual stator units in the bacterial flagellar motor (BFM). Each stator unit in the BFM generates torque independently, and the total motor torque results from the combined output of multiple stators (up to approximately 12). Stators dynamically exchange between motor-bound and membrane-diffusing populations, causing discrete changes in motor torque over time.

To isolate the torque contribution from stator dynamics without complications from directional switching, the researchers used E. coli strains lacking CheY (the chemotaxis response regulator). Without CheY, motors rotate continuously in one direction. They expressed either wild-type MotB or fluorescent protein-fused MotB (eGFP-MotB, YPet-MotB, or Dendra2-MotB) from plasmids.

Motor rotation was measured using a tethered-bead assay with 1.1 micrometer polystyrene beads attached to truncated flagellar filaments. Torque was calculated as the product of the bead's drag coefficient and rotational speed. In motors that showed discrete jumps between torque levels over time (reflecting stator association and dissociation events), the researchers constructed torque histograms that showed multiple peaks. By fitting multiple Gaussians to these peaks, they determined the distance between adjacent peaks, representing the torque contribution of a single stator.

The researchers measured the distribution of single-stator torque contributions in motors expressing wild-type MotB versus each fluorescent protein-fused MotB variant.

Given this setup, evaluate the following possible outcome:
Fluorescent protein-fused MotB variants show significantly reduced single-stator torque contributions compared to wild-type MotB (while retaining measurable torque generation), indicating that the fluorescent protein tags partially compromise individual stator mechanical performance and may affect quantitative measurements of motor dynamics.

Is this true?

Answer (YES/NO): YES